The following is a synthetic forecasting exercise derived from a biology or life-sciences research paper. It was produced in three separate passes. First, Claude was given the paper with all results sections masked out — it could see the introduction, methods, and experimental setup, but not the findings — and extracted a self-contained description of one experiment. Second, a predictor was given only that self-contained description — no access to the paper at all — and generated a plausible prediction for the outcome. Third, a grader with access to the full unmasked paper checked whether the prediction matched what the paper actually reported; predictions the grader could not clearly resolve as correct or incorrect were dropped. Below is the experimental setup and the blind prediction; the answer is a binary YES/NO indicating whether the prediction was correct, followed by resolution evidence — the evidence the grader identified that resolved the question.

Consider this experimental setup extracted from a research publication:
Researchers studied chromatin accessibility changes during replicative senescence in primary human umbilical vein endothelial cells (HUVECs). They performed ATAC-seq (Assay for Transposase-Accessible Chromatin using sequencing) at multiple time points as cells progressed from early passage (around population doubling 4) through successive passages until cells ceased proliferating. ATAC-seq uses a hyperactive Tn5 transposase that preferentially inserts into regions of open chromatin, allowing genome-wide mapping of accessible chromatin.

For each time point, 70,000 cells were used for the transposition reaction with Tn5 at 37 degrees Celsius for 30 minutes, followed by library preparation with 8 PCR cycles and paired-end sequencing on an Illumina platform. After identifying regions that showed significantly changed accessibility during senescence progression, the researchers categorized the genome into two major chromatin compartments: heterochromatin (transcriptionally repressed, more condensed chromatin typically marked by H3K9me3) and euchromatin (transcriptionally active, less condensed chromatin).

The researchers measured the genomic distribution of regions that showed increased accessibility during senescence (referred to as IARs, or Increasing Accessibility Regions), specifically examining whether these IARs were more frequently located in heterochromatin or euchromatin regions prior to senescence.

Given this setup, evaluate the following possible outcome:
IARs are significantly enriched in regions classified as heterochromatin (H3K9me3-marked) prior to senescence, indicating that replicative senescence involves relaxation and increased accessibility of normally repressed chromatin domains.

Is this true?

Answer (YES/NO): YES